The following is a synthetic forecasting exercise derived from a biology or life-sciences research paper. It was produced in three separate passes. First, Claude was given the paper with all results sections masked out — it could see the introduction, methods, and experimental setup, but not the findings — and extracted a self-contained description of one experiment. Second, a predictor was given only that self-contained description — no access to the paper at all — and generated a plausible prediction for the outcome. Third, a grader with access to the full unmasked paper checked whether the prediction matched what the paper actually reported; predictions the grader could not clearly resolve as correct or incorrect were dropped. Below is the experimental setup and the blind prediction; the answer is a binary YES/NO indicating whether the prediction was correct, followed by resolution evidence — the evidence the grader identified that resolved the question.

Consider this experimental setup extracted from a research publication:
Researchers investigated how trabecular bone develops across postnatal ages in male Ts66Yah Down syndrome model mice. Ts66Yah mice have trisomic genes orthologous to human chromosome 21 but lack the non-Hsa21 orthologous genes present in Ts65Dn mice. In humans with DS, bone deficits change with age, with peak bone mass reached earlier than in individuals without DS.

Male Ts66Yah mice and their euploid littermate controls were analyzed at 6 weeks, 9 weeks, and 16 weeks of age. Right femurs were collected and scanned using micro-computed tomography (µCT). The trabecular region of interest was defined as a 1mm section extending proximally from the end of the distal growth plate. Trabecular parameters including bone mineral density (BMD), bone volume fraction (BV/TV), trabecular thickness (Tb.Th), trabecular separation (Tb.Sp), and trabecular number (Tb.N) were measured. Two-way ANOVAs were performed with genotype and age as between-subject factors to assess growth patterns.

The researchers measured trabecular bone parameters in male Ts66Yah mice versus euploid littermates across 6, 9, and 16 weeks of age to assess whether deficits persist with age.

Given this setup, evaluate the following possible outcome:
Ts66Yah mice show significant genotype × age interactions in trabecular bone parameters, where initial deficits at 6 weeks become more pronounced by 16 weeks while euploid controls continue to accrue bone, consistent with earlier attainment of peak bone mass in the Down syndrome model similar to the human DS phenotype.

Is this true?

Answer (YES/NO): NO